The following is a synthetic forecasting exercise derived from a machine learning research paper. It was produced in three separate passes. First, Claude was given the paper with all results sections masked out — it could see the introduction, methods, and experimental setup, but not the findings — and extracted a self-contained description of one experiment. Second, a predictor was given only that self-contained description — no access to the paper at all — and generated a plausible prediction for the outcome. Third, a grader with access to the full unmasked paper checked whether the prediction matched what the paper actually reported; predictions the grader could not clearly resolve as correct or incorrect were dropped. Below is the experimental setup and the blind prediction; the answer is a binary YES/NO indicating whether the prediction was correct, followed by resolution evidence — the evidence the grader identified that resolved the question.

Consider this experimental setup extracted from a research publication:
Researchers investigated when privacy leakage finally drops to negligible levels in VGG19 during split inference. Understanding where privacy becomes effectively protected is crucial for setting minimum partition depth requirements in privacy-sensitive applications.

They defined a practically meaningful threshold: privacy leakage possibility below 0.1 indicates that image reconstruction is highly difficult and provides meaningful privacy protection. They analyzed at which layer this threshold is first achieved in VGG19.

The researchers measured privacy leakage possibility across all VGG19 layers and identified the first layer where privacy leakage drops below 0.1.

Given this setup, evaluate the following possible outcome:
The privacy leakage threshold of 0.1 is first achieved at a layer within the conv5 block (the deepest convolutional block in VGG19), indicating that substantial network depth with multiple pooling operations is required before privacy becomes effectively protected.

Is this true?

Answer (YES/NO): NO